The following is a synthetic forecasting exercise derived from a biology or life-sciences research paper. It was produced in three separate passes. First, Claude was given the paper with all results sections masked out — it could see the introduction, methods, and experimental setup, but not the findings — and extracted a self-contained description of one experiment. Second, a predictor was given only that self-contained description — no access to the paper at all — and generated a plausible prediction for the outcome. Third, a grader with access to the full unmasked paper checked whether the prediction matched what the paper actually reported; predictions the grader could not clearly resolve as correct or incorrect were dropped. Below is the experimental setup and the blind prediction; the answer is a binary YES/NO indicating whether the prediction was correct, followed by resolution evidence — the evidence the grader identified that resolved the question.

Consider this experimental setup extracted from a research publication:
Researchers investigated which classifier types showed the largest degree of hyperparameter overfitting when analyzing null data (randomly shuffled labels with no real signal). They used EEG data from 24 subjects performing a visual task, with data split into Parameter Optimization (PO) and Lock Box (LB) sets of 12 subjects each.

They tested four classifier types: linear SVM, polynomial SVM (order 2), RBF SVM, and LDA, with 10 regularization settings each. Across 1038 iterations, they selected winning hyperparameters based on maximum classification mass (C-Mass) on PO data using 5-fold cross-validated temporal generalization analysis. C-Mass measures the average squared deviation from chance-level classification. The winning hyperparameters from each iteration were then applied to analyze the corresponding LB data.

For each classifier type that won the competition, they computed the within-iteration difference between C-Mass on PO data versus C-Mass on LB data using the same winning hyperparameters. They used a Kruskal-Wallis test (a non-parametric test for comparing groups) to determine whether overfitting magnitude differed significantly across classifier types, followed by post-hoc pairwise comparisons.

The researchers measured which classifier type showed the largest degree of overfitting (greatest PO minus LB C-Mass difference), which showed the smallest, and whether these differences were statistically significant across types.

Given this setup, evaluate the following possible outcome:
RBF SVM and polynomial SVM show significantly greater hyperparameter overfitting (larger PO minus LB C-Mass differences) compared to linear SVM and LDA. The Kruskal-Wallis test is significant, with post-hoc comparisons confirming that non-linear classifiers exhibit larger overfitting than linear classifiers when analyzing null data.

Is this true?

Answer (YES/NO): NO